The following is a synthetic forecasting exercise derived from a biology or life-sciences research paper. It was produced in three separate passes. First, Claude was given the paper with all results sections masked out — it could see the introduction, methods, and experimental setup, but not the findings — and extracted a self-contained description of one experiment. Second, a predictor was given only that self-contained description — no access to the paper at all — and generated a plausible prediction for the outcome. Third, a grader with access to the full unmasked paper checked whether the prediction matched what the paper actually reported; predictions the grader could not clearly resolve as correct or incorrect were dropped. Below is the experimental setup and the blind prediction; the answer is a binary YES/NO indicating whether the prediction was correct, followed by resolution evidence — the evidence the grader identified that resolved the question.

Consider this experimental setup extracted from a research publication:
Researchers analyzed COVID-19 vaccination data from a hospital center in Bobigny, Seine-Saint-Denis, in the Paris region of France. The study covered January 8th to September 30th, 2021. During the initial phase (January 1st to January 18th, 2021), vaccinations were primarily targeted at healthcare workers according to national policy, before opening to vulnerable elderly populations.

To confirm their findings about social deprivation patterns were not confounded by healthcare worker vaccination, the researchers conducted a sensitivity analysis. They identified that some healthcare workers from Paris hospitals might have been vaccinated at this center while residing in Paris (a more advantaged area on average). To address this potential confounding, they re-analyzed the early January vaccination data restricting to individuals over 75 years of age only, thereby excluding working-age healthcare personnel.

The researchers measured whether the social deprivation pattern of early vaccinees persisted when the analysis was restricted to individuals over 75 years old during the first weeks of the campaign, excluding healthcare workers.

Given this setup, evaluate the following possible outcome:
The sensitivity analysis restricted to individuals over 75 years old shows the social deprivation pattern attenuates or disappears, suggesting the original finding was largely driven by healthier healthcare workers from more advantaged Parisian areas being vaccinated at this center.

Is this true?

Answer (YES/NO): NO